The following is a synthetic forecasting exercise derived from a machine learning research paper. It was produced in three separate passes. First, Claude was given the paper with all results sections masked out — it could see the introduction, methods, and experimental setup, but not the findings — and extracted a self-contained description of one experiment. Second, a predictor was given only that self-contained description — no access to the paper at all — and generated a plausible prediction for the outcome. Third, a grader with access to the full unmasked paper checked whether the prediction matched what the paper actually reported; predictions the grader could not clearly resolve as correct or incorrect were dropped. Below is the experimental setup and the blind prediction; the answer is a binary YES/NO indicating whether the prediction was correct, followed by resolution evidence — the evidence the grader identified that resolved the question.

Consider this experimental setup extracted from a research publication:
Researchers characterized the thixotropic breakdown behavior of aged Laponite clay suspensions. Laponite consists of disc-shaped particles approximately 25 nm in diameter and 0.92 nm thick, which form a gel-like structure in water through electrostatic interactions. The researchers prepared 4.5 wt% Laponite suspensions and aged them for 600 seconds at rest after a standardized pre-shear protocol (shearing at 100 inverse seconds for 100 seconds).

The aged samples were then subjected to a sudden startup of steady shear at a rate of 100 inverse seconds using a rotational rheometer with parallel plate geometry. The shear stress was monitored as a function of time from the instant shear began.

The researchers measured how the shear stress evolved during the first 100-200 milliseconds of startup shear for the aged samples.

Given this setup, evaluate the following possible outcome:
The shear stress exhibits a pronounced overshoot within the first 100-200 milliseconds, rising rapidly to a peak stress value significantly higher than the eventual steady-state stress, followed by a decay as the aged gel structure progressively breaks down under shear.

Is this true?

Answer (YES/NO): YES